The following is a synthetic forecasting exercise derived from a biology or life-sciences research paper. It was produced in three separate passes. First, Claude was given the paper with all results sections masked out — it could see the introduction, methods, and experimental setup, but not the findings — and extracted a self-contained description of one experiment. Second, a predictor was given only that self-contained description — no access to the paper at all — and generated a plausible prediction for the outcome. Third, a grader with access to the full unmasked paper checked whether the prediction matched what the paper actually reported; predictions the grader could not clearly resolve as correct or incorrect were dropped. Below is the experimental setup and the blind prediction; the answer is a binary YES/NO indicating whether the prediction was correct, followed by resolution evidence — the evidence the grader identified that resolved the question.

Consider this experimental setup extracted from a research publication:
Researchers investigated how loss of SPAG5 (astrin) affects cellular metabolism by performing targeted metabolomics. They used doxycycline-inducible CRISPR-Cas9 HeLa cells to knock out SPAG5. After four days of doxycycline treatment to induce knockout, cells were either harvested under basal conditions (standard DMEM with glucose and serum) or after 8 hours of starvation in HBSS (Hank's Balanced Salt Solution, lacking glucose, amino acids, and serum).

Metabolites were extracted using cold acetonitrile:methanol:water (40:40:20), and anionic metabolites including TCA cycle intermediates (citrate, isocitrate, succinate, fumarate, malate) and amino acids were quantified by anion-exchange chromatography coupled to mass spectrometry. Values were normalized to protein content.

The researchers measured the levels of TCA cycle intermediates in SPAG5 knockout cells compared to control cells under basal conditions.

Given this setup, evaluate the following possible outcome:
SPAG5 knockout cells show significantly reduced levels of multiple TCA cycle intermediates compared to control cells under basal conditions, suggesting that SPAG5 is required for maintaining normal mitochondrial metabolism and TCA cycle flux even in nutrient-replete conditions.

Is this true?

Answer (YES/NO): NO